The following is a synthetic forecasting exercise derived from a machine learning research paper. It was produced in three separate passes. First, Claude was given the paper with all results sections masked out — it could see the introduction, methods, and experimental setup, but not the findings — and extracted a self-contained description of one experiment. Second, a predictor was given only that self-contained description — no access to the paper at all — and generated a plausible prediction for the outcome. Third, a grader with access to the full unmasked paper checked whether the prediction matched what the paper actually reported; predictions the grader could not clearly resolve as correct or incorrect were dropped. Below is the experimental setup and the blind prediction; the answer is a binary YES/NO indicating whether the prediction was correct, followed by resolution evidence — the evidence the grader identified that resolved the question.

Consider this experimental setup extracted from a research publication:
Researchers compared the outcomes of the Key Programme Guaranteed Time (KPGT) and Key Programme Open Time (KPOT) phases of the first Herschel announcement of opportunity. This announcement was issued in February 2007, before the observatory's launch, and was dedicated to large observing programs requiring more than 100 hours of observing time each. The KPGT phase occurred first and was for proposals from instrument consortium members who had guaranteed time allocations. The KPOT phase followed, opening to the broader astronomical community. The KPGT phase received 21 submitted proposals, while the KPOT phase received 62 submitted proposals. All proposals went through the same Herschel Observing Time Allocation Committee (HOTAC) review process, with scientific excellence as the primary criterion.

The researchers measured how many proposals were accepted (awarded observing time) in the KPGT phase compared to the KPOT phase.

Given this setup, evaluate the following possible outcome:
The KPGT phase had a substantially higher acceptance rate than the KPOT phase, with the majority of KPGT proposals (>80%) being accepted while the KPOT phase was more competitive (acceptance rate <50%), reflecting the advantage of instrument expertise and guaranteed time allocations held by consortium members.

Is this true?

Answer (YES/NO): YES